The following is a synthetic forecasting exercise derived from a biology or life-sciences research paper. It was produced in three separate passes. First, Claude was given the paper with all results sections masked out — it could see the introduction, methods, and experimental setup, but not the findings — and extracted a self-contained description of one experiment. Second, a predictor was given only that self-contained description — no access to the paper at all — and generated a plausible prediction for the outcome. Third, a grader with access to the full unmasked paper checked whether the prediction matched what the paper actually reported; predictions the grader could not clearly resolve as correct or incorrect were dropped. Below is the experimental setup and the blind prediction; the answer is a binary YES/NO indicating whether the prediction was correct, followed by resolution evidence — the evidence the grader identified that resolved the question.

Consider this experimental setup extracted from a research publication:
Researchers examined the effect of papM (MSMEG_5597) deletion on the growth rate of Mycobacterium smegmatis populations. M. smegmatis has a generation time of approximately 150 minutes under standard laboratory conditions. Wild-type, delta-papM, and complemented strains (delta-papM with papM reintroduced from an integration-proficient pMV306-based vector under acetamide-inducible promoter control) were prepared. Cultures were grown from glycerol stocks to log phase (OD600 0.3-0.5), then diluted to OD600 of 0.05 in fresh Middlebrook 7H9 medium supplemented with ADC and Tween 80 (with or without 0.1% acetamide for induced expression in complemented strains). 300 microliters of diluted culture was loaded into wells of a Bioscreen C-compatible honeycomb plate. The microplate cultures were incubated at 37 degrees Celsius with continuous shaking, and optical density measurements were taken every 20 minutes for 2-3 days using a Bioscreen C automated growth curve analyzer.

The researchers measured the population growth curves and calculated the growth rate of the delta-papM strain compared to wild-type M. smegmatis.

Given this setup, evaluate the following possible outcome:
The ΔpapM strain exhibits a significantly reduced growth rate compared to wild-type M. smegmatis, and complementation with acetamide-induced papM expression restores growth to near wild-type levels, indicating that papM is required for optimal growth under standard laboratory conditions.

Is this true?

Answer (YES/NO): NO